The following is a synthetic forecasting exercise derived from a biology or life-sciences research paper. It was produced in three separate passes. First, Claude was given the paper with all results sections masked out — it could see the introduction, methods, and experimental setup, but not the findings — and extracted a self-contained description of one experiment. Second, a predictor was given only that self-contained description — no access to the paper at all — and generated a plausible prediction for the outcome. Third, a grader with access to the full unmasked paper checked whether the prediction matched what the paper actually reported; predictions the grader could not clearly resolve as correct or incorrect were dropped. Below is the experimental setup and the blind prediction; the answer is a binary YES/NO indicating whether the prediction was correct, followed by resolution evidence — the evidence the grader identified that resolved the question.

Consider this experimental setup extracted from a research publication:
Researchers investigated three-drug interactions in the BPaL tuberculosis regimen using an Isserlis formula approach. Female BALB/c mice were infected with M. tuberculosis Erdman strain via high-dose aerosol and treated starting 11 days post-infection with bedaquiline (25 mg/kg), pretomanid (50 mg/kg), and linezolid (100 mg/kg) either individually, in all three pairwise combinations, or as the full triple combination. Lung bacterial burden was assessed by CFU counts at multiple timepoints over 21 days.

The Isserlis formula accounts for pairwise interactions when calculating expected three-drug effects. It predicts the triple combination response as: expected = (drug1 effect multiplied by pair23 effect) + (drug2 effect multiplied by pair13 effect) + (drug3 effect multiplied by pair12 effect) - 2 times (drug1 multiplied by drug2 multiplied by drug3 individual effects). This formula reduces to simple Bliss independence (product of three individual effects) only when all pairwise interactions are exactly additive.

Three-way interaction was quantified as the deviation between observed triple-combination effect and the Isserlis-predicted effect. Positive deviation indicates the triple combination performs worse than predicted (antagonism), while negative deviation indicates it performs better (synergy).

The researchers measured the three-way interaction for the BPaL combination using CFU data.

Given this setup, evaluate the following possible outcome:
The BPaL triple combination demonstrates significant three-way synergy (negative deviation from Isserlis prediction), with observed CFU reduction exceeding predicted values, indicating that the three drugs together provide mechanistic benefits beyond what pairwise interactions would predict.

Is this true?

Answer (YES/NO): NO